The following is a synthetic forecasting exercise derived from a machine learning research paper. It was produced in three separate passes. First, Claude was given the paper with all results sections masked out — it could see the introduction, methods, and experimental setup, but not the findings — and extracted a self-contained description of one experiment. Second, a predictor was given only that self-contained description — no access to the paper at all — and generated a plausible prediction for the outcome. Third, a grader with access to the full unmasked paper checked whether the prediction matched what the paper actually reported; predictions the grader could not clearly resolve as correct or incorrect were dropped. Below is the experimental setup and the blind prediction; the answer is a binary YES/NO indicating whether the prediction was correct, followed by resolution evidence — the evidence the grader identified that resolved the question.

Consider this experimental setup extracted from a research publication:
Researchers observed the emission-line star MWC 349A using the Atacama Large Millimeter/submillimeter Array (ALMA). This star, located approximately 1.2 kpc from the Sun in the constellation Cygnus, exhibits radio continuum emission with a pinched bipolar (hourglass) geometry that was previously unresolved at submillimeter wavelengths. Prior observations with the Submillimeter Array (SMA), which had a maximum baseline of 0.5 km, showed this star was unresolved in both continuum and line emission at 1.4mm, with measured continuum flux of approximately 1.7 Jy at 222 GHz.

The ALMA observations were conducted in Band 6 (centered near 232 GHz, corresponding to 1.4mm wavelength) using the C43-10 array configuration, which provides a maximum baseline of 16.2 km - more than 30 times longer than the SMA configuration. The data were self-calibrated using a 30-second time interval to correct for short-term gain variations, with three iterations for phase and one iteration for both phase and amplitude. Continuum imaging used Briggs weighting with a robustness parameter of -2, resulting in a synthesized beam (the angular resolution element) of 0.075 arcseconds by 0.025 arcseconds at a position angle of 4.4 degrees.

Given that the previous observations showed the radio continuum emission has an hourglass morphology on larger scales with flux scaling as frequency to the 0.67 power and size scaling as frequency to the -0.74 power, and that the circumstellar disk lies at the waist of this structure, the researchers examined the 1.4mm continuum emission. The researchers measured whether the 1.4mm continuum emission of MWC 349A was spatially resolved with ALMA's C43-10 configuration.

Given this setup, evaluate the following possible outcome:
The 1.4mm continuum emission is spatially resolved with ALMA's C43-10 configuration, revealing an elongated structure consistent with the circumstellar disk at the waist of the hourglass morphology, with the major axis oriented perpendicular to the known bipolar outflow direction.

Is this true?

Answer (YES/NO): NO